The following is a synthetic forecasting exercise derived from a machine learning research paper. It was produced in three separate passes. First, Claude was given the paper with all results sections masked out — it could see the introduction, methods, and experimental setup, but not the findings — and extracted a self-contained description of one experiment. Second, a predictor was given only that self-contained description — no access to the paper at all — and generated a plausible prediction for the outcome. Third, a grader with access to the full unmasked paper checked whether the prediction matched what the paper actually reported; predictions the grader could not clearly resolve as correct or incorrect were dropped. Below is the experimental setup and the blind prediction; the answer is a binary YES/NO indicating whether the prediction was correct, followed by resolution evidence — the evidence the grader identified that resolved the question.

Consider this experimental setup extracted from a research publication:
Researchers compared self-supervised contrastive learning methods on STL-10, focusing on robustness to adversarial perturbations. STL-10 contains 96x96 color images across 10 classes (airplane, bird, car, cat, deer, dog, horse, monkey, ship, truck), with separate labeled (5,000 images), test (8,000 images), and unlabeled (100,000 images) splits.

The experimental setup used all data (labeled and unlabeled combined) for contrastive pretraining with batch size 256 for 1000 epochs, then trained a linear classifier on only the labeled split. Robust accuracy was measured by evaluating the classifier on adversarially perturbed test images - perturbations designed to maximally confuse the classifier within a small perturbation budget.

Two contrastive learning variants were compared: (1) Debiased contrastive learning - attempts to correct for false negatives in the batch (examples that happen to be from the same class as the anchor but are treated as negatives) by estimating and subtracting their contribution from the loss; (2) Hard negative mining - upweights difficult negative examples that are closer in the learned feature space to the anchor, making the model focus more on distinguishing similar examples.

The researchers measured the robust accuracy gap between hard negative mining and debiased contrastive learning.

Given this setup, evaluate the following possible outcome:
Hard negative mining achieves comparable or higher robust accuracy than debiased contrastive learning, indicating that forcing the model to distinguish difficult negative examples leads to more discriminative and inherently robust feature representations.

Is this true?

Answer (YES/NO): YES